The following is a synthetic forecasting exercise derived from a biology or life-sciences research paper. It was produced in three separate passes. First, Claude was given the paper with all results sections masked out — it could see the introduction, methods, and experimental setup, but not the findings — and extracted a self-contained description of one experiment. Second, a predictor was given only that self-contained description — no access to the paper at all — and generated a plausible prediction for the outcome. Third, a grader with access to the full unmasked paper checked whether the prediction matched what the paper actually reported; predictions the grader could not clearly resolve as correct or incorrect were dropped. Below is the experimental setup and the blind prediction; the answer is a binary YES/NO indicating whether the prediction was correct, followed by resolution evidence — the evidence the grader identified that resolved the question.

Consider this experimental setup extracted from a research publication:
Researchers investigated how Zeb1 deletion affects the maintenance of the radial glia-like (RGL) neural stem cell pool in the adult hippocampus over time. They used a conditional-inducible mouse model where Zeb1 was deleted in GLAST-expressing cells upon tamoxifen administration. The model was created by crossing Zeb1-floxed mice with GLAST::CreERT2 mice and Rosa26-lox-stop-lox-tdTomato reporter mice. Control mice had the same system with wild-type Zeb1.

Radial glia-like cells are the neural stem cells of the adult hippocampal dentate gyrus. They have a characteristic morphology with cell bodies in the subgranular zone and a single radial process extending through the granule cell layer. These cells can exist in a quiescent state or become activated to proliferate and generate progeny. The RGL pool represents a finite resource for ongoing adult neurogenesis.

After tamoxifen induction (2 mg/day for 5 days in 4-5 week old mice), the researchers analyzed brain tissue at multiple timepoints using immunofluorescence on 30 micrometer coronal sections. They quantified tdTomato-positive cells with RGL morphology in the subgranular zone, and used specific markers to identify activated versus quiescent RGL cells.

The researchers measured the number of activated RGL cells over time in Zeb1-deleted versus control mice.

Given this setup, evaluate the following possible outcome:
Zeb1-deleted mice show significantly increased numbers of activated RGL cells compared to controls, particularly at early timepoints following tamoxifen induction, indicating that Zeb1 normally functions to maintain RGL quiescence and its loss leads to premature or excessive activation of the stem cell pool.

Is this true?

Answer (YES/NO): NO